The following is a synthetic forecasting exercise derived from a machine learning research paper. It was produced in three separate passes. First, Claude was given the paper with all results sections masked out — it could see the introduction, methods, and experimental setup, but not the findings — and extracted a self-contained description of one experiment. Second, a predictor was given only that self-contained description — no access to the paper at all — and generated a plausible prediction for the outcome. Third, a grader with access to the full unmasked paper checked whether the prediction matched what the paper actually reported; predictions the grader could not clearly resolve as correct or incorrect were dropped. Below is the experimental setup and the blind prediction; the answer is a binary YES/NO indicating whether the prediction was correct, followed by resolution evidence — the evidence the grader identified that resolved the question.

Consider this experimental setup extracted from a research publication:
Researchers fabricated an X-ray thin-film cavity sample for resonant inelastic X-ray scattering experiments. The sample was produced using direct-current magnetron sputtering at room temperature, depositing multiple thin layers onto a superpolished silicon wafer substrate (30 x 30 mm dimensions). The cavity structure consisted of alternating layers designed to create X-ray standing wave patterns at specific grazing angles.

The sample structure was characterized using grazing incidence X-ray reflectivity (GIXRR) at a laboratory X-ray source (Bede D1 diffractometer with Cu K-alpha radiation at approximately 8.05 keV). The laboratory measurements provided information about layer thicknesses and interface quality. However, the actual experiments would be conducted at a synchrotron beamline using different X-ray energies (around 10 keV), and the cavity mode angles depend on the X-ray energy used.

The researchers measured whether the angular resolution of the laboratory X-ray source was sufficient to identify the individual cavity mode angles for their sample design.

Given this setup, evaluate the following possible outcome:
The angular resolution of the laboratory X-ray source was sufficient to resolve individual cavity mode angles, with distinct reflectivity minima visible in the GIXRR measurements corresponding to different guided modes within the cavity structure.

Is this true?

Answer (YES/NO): NO